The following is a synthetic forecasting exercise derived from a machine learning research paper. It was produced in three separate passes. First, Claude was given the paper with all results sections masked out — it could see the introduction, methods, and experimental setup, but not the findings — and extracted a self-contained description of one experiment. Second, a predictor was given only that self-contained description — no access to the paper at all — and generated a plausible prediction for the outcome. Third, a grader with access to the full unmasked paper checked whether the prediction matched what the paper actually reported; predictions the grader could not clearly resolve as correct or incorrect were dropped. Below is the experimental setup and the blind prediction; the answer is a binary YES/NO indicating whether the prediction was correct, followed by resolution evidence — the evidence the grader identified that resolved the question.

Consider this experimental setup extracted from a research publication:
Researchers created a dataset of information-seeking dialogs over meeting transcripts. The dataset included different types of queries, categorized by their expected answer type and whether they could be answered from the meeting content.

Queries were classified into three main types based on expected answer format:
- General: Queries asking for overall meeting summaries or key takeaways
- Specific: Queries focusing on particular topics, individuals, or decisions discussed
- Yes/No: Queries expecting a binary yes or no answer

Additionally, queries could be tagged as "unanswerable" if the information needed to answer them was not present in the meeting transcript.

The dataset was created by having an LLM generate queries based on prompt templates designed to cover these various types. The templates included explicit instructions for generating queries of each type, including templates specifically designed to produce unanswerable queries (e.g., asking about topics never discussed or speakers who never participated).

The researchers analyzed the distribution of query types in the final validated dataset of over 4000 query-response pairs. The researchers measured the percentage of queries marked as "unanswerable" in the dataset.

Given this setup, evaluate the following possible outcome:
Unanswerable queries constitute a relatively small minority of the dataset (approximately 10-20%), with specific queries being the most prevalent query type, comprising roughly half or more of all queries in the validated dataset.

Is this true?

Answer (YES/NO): NO